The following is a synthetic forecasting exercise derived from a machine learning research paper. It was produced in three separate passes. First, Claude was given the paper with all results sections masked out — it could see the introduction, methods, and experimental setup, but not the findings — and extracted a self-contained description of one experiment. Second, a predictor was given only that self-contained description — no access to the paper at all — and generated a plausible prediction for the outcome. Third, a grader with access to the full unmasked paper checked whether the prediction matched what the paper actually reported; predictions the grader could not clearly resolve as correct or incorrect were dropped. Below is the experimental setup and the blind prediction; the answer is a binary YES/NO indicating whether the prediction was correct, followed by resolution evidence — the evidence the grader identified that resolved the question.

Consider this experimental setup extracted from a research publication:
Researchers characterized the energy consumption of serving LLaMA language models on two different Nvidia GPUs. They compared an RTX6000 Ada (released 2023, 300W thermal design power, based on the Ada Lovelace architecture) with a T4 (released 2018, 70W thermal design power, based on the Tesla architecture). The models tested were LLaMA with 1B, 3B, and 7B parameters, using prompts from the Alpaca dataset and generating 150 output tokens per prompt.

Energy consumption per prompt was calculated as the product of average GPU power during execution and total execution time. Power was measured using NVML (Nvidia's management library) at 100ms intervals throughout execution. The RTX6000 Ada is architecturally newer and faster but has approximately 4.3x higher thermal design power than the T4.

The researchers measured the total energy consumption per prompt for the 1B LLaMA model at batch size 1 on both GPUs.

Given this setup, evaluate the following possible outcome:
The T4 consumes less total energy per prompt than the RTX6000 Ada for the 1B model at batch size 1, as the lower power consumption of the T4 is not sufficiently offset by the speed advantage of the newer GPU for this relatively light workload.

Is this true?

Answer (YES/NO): YES